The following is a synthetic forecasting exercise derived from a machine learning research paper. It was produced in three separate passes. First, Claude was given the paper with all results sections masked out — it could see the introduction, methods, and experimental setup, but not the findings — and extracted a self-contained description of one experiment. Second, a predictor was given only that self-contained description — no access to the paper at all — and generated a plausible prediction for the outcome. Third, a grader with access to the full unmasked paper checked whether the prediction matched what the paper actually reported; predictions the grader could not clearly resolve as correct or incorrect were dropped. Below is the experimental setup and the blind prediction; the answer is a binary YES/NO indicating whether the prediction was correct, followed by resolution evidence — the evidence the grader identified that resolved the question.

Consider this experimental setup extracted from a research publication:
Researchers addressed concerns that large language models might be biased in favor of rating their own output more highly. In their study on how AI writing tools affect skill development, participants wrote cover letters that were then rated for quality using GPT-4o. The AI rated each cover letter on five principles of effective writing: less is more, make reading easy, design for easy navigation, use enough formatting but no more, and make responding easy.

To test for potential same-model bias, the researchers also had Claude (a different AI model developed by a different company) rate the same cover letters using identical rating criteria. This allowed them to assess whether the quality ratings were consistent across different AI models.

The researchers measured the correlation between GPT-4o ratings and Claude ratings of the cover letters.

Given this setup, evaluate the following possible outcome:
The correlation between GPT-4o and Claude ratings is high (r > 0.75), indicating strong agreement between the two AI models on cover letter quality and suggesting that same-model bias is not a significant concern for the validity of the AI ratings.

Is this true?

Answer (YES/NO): NO